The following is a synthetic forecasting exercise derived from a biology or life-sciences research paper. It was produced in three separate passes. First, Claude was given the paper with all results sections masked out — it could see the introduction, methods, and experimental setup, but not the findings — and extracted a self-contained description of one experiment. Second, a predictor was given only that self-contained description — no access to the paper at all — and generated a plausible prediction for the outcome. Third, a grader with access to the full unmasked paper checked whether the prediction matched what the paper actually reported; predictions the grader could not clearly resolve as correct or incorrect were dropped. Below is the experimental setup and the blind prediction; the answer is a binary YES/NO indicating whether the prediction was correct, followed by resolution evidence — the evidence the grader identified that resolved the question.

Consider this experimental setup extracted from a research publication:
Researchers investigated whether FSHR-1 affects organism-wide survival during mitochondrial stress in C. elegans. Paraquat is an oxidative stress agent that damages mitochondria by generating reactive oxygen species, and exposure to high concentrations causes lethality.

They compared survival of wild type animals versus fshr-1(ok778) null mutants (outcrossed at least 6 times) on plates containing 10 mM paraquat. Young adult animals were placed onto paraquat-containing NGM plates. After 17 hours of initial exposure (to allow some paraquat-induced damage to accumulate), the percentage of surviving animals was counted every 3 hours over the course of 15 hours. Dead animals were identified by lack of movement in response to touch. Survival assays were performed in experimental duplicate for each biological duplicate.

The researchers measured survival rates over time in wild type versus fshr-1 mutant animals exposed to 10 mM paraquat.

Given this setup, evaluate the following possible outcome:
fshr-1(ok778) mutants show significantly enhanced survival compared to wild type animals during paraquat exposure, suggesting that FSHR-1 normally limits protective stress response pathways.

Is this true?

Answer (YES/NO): NO